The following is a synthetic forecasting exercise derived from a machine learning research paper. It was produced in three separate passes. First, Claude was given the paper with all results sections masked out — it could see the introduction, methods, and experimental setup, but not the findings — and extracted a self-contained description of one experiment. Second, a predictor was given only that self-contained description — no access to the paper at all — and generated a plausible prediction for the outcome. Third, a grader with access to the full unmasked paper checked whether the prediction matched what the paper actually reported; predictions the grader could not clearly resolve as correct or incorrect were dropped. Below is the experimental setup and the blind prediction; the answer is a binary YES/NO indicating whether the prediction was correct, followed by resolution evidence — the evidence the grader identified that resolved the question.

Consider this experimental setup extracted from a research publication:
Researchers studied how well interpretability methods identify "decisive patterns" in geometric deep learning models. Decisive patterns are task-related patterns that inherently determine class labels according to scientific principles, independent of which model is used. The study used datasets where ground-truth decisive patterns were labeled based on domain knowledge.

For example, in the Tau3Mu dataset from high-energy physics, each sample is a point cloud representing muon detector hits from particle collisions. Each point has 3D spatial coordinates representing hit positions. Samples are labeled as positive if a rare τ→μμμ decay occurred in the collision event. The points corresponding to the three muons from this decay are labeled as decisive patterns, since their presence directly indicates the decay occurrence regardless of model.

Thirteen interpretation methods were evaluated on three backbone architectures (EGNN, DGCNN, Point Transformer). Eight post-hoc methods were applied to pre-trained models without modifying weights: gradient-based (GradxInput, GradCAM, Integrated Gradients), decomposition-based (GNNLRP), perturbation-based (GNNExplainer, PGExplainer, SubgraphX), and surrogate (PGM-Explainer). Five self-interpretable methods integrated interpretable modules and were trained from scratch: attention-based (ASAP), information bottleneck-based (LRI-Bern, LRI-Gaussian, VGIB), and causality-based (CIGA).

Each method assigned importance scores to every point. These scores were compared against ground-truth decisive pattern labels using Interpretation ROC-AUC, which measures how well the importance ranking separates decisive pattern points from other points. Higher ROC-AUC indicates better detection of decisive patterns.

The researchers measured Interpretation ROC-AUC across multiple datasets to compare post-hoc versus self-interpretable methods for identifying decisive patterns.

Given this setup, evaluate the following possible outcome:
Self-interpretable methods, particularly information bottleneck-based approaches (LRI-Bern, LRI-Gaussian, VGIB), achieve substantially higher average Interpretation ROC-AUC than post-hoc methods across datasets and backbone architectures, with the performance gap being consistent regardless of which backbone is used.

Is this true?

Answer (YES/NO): NO